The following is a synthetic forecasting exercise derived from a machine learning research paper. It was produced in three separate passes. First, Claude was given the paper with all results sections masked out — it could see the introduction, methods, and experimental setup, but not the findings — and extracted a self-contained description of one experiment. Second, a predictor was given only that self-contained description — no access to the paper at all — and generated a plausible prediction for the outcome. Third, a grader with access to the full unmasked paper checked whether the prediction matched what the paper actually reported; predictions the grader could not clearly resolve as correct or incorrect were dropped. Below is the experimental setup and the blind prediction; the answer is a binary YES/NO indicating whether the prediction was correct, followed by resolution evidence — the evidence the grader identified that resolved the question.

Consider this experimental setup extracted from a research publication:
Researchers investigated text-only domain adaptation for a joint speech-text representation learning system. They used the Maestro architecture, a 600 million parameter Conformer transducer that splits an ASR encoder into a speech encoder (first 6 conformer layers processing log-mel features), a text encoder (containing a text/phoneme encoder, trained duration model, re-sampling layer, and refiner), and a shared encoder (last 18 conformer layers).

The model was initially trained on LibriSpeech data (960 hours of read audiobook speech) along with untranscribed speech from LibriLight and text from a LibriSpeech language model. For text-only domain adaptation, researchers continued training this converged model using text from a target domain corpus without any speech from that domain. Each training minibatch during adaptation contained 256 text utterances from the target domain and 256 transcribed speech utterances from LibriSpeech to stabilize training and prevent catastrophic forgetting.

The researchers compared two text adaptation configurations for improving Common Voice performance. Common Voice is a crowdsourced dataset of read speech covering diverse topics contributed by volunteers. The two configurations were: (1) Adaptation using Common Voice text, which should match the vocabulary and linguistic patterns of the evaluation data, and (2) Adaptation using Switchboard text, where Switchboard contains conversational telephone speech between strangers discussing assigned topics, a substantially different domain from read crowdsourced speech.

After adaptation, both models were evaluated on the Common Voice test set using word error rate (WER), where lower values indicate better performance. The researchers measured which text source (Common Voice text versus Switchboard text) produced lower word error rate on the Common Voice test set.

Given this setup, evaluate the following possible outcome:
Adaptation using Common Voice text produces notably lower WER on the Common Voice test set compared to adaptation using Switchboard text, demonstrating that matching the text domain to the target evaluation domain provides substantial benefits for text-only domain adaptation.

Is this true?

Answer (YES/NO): NO